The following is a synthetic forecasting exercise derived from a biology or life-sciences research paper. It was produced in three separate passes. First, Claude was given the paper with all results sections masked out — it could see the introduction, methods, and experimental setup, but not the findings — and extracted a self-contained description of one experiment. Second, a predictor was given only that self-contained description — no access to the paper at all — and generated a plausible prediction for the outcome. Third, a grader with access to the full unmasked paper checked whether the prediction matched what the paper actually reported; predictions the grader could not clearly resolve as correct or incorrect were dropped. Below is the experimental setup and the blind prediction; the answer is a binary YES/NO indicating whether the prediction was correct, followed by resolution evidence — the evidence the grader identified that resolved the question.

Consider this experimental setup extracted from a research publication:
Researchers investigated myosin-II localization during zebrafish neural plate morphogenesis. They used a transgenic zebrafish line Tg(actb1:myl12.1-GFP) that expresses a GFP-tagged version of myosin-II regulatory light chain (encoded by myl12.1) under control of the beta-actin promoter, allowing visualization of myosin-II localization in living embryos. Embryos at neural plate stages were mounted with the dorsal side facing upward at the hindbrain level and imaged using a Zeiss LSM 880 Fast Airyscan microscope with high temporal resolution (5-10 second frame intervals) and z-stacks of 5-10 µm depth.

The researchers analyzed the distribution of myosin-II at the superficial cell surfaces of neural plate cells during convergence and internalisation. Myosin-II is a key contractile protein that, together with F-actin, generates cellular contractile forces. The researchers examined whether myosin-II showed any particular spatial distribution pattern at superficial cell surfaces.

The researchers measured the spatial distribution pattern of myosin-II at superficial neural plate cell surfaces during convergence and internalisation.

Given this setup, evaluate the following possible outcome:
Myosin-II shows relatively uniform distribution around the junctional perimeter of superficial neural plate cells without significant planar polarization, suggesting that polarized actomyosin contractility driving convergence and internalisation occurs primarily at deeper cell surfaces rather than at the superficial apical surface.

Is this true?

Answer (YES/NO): NO